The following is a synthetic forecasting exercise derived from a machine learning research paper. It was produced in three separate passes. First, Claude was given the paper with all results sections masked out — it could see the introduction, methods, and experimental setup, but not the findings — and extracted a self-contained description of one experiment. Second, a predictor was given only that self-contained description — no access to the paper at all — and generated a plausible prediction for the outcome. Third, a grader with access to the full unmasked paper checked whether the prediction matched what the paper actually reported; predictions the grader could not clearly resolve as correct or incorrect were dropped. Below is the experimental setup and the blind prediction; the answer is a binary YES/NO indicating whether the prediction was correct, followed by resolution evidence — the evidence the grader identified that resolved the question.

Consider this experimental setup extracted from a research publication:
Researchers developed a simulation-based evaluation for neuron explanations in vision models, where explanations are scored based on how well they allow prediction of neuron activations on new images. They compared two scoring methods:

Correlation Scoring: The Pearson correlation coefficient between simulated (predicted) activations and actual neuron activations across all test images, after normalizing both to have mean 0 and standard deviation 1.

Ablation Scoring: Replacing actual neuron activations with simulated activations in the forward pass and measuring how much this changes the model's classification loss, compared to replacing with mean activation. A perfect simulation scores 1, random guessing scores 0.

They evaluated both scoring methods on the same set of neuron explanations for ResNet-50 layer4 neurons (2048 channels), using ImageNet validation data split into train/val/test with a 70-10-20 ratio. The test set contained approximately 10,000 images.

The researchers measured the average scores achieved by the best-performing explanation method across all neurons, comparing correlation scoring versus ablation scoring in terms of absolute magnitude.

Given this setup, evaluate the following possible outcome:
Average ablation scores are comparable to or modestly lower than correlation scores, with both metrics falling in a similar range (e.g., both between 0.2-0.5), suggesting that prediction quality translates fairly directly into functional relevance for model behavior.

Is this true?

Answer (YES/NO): NO